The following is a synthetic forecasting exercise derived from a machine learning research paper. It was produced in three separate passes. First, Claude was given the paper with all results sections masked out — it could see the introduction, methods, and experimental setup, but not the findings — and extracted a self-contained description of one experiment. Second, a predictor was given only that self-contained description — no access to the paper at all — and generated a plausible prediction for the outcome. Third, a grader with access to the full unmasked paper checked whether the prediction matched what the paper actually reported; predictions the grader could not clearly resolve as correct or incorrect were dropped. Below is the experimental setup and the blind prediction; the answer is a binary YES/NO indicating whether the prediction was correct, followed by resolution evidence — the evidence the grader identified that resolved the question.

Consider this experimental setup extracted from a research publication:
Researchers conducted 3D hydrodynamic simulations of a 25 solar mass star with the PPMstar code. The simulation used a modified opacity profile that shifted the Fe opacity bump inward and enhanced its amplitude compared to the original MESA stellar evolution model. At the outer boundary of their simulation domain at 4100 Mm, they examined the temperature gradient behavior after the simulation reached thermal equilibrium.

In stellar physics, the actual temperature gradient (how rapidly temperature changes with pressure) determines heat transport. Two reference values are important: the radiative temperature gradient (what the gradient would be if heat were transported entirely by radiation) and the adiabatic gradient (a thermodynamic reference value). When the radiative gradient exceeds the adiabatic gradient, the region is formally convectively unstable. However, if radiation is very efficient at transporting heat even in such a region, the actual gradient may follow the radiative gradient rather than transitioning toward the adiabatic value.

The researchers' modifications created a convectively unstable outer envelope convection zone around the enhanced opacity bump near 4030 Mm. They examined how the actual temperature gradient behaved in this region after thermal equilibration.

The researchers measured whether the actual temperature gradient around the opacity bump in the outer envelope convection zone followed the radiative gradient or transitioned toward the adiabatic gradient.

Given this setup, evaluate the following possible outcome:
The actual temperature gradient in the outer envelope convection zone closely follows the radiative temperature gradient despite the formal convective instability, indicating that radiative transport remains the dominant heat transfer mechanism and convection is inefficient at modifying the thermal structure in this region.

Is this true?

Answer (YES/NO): YES